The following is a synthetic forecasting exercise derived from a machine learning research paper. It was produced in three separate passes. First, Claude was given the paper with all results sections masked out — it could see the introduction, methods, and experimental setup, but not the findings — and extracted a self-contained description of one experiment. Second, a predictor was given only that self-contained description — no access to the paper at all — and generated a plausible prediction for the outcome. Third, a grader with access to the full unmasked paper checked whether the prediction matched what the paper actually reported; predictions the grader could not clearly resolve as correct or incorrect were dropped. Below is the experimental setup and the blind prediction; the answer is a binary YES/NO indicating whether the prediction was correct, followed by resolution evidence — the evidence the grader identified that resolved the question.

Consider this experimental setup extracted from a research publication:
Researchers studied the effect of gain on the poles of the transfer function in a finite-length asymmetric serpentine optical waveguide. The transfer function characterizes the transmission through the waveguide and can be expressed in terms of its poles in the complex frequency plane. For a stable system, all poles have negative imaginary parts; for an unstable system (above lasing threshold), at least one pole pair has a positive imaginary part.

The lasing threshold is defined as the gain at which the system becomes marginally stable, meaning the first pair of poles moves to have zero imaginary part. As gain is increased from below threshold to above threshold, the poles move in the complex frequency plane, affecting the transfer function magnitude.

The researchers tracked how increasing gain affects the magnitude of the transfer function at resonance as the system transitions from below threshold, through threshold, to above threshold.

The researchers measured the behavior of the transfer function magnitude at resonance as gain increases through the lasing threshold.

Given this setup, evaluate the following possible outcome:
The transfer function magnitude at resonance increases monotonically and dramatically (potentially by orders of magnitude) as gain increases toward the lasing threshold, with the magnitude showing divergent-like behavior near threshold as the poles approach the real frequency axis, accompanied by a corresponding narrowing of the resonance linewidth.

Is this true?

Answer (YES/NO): YES